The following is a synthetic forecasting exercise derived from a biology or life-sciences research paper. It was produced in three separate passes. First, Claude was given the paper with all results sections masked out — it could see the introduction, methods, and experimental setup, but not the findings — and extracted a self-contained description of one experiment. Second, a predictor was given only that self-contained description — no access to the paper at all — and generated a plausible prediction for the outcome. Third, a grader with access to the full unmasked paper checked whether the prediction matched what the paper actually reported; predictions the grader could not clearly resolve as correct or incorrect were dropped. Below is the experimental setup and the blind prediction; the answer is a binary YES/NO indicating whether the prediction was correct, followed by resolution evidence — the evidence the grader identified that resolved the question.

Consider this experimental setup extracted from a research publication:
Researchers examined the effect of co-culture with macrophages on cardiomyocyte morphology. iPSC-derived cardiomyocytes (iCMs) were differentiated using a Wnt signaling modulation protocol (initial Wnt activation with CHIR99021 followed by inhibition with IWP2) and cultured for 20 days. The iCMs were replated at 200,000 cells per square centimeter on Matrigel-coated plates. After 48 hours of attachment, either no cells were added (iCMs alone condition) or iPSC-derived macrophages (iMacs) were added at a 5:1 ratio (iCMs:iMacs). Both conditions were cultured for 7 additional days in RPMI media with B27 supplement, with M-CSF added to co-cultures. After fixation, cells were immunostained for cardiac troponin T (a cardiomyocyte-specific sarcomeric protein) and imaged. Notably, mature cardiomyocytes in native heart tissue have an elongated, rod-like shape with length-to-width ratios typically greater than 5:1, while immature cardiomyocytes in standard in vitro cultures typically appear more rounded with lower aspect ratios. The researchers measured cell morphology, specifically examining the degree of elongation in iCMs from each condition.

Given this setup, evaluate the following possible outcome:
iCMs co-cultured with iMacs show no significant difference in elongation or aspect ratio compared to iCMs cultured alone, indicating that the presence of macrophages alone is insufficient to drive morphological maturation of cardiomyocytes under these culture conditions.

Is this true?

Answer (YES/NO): NO